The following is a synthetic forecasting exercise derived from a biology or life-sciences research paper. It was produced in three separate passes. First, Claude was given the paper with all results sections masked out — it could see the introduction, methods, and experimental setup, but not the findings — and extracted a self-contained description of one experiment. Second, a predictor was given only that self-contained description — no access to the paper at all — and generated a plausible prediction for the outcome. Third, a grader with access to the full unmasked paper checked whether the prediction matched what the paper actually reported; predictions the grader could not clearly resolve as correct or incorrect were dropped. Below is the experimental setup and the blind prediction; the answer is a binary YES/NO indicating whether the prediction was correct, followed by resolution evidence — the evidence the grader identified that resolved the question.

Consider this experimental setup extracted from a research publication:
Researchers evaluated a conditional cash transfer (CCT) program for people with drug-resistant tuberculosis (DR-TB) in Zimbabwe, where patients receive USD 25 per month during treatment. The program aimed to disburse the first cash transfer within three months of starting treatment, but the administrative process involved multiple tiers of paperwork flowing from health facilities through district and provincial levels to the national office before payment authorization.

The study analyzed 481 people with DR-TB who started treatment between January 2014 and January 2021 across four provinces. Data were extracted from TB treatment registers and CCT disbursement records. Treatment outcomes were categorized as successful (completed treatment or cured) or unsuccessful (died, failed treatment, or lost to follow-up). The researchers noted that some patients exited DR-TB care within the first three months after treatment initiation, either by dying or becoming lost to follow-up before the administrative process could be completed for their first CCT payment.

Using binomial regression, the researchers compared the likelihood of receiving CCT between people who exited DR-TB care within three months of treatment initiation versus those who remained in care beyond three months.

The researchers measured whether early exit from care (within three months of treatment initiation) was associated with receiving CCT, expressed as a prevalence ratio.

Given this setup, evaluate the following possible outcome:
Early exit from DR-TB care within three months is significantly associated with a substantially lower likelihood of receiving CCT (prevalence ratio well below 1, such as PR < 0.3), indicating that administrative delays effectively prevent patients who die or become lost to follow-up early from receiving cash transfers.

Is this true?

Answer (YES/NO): YES